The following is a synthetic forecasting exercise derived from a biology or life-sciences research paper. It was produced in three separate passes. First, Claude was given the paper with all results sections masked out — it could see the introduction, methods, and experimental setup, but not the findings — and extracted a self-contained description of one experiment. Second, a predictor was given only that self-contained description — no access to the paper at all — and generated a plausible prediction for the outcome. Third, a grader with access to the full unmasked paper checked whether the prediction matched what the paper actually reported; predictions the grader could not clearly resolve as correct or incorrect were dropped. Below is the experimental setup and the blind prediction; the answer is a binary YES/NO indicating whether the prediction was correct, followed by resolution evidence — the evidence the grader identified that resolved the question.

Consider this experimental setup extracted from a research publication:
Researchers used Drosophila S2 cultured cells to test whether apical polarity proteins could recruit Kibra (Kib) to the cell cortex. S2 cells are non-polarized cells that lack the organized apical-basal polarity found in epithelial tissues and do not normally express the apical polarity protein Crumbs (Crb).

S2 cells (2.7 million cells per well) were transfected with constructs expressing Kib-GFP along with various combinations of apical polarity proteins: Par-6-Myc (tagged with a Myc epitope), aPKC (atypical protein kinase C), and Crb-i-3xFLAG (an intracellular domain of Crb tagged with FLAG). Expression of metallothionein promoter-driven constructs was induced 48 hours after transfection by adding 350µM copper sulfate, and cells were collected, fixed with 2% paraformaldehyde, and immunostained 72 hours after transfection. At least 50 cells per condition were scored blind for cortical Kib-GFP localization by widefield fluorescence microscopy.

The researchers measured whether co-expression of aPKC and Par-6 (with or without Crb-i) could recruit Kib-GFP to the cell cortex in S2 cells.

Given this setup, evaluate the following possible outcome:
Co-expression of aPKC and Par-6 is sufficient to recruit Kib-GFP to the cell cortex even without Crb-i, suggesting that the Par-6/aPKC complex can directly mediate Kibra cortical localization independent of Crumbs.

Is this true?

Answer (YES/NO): YES